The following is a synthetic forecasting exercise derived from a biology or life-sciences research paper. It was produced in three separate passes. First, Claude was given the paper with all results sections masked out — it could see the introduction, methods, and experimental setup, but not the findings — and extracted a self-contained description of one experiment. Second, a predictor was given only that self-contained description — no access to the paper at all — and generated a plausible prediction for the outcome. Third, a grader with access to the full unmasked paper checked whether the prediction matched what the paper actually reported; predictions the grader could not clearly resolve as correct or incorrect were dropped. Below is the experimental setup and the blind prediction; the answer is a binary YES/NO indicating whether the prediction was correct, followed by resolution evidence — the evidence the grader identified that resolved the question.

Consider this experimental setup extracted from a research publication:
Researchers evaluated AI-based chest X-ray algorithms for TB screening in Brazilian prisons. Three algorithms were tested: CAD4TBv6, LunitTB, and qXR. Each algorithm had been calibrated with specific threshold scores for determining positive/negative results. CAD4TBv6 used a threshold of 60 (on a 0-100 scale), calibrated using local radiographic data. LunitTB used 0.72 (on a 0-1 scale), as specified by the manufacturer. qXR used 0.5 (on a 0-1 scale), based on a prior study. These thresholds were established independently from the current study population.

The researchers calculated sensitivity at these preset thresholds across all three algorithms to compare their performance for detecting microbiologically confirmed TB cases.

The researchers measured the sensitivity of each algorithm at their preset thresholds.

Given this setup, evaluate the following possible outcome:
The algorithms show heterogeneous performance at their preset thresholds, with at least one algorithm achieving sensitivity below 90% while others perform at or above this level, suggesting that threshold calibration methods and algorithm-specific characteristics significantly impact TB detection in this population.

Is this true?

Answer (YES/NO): NO